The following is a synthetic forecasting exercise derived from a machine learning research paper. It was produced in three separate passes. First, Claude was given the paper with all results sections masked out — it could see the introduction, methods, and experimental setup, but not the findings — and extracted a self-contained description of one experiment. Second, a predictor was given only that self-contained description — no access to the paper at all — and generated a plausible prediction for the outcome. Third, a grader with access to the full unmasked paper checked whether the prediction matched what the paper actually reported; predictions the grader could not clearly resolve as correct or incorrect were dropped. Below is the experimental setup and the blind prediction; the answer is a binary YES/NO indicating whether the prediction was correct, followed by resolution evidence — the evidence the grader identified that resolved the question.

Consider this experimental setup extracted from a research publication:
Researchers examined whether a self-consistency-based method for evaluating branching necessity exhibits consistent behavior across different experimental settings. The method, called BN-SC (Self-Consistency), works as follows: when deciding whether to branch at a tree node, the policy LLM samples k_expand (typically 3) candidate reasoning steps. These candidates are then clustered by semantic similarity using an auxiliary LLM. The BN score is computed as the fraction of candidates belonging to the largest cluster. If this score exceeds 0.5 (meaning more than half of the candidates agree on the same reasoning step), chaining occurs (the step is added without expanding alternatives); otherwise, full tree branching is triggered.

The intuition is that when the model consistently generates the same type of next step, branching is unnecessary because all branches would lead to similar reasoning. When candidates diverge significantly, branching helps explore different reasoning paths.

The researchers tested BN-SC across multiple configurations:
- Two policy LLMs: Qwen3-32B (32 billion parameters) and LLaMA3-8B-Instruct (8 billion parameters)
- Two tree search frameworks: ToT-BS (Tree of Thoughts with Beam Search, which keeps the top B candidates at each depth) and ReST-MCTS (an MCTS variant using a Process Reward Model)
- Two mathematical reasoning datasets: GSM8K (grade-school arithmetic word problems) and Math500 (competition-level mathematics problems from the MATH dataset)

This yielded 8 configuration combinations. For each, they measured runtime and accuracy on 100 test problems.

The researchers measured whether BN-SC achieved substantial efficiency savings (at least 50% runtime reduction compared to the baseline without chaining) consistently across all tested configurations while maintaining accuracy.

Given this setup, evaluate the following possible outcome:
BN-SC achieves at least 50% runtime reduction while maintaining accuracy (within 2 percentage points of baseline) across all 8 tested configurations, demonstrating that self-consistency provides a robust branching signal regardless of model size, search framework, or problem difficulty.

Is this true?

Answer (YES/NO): NO